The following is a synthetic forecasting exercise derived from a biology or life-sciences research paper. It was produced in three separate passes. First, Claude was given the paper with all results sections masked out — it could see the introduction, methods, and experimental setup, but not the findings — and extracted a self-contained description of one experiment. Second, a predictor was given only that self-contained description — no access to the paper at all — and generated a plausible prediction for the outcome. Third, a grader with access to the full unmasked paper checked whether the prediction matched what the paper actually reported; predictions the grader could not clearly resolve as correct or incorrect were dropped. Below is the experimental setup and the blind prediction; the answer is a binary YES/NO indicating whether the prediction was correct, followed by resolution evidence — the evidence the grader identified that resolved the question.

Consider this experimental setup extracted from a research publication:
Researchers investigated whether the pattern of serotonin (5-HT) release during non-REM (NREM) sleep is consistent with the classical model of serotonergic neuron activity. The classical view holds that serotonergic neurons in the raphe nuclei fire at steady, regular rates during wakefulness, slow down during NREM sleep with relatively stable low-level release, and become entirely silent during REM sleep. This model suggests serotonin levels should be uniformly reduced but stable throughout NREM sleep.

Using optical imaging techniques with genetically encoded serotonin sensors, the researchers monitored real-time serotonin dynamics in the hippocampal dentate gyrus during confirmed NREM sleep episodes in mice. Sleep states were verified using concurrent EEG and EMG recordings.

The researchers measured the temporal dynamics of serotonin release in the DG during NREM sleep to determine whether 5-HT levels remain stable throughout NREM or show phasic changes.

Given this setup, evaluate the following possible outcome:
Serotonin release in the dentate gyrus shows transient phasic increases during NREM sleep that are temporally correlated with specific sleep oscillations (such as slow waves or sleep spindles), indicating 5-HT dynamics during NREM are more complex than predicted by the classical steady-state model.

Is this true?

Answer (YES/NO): NO